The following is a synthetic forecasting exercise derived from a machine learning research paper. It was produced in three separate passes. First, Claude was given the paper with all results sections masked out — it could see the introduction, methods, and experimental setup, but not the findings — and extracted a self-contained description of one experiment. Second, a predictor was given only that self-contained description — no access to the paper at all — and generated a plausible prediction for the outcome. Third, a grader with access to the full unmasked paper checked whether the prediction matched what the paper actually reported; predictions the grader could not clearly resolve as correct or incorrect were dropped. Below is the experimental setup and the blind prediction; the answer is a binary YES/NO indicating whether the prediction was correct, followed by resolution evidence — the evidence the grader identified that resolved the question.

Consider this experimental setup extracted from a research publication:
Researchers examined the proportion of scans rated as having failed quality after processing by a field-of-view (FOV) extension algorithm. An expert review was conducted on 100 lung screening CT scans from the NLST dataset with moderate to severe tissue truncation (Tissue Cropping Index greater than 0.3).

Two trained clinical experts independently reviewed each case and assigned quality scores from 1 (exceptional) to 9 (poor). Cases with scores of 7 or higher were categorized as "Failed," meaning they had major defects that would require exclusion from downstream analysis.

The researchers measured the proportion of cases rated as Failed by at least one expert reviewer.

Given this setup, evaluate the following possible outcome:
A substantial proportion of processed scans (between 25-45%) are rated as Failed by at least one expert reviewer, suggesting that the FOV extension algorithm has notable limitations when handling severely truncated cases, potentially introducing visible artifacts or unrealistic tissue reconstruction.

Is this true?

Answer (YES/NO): NO